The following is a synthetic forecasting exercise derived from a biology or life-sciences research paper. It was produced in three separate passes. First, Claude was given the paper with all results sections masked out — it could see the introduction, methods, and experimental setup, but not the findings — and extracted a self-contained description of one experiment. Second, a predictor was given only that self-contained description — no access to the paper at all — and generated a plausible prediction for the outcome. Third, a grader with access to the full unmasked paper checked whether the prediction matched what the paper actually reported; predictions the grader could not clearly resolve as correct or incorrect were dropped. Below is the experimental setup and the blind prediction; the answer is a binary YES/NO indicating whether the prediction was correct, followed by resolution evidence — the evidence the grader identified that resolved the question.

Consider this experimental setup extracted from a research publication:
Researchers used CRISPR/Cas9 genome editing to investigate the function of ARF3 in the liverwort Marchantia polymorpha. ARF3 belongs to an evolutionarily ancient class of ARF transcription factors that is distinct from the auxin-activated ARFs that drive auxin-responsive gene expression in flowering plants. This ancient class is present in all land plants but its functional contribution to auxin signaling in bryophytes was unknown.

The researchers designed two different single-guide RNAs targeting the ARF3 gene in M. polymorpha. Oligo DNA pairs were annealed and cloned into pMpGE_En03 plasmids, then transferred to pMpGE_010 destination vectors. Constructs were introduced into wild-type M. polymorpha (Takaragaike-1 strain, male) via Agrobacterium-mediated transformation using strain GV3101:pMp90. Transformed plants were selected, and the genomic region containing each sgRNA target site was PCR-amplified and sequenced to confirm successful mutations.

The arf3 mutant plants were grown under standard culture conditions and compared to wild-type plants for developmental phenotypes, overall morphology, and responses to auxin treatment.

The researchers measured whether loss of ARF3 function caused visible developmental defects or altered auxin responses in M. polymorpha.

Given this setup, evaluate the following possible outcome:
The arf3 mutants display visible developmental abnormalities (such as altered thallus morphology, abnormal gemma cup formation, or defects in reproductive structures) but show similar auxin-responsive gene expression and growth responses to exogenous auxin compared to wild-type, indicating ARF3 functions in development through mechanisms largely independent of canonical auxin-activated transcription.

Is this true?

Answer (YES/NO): YES